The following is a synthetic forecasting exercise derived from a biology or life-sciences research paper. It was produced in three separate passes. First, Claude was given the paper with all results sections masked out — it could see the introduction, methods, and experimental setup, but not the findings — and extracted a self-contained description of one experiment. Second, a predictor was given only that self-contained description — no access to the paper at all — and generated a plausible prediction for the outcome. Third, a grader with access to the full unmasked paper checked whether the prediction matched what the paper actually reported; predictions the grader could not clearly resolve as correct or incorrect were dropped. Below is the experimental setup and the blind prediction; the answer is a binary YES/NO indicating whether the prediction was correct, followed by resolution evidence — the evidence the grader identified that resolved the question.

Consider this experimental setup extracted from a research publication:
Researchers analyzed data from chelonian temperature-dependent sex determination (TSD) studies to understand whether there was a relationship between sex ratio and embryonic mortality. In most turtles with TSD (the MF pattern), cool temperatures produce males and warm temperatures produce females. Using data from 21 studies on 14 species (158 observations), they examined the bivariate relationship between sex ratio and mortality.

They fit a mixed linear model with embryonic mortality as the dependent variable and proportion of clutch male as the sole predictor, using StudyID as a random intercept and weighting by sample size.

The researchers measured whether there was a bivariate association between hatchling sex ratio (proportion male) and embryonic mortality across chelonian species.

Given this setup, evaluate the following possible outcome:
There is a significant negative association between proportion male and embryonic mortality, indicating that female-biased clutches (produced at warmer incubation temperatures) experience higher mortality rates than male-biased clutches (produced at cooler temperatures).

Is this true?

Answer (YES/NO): YES